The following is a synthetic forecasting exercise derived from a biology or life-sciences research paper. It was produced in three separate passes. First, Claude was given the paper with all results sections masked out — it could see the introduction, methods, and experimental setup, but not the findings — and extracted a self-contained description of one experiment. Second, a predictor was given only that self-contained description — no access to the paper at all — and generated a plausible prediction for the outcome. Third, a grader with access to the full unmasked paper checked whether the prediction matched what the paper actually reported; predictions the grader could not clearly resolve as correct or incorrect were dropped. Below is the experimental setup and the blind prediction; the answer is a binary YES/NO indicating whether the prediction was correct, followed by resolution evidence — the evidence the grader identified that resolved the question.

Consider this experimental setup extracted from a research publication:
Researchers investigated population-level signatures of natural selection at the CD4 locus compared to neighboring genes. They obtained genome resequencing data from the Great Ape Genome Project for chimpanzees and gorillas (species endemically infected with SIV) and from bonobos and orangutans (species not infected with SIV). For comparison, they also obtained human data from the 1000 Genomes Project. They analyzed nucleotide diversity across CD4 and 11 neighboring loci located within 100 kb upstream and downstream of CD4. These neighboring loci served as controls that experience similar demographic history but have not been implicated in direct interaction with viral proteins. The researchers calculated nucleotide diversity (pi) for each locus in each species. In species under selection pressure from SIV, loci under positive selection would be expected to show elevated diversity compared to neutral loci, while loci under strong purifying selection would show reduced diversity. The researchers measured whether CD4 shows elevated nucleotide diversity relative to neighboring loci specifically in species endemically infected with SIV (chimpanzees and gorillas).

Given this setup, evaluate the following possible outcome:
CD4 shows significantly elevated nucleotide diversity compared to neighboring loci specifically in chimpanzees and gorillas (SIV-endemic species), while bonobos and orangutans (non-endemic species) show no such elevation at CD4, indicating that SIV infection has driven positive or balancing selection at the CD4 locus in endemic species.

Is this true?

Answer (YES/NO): YES